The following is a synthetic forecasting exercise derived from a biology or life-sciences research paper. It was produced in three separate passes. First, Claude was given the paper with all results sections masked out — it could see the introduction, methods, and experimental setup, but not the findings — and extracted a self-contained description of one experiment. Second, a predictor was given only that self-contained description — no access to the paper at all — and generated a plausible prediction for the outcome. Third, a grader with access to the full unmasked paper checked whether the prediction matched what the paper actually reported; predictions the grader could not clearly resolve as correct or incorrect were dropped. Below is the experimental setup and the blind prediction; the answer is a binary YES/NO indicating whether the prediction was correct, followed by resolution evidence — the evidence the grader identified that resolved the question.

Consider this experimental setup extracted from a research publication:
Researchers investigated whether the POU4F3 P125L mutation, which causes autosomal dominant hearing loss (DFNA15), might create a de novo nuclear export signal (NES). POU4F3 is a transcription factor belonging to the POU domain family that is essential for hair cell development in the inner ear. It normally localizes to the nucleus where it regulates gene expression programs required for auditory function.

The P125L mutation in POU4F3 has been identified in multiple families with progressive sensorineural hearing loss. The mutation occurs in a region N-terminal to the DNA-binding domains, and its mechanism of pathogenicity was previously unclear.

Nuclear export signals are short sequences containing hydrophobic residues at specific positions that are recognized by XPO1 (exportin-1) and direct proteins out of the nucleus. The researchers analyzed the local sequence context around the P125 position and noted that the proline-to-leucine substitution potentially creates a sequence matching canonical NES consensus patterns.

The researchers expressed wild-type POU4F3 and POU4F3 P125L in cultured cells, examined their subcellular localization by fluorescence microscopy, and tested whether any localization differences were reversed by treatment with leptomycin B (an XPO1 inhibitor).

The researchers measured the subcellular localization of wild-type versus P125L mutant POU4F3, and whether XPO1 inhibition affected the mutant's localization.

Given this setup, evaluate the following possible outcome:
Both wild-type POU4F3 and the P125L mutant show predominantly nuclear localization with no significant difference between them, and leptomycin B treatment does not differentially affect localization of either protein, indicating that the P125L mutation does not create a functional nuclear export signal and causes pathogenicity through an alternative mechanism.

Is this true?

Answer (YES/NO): NO